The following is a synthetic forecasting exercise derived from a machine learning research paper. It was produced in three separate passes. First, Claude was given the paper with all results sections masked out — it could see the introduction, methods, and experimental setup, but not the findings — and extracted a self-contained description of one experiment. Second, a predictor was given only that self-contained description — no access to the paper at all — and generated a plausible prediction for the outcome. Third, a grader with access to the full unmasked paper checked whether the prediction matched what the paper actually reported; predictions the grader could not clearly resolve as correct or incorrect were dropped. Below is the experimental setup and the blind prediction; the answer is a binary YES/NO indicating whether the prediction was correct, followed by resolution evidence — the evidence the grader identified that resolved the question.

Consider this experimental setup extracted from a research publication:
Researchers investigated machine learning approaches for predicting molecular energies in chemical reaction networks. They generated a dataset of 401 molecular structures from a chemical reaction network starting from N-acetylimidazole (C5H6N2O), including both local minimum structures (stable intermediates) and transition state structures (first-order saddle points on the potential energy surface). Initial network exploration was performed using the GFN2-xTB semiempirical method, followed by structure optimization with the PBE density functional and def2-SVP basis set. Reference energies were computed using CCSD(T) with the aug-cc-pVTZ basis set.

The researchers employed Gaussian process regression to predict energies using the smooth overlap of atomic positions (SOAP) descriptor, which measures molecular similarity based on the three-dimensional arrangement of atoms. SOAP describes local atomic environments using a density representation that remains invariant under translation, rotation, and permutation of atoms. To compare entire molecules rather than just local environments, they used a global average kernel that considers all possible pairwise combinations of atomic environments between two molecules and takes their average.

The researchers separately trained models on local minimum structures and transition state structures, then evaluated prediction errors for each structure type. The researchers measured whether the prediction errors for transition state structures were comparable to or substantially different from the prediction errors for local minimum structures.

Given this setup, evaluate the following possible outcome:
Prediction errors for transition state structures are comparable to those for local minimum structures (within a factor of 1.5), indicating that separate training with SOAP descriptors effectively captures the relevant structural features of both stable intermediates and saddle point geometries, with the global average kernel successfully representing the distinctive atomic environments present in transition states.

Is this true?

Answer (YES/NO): YES